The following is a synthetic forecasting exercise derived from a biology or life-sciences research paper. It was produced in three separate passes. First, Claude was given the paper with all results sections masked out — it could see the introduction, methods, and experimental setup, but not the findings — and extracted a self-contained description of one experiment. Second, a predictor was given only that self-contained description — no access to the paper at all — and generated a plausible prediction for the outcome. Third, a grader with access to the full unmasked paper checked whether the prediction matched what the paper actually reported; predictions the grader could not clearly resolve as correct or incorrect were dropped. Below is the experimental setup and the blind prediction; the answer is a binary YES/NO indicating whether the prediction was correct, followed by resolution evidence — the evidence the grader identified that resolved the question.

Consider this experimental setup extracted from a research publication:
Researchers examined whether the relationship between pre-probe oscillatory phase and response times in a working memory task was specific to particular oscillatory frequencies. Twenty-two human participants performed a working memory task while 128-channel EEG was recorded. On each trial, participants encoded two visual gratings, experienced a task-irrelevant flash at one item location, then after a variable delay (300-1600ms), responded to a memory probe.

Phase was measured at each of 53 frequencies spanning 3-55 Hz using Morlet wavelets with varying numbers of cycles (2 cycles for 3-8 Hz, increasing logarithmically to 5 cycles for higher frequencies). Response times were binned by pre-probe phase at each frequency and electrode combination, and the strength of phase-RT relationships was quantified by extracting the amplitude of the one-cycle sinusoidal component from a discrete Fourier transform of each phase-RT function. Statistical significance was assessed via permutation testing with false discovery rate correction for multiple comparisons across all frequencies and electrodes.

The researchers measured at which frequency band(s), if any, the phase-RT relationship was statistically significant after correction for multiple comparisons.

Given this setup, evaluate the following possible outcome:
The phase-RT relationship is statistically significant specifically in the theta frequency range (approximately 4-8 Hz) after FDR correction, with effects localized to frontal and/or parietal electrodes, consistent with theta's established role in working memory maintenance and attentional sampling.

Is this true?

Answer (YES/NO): NO